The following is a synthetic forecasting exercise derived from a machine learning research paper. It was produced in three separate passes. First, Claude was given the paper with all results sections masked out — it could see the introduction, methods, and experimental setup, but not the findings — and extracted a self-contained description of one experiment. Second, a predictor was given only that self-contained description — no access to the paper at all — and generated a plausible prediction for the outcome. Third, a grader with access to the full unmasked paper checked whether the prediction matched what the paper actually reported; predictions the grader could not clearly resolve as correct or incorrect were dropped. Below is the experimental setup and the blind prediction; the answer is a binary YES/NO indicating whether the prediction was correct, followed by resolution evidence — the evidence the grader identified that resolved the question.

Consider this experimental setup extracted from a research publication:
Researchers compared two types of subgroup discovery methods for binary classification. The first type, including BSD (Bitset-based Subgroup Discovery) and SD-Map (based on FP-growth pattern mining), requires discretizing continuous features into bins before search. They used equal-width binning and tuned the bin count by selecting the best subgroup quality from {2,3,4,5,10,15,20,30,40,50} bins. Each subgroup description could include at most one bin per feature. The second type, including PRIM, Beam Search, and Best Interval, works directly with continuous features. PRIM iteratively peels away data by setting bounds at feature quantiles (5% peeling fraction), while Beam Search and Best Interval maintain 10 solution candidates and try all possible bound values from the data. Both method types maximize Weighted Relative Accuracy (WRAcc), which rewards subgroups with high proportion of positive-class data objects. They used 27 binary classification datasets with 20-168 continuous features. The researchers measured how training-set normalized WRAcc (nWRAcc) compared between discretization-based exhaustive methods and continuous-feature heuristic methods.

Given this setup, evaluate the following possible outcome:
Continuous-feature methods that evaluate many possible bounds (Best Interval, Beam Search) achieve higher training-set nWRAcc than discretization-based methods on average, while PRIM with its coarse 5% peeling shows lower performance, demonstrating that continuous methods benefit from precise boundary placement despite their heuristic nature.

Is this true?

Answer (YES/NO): YES